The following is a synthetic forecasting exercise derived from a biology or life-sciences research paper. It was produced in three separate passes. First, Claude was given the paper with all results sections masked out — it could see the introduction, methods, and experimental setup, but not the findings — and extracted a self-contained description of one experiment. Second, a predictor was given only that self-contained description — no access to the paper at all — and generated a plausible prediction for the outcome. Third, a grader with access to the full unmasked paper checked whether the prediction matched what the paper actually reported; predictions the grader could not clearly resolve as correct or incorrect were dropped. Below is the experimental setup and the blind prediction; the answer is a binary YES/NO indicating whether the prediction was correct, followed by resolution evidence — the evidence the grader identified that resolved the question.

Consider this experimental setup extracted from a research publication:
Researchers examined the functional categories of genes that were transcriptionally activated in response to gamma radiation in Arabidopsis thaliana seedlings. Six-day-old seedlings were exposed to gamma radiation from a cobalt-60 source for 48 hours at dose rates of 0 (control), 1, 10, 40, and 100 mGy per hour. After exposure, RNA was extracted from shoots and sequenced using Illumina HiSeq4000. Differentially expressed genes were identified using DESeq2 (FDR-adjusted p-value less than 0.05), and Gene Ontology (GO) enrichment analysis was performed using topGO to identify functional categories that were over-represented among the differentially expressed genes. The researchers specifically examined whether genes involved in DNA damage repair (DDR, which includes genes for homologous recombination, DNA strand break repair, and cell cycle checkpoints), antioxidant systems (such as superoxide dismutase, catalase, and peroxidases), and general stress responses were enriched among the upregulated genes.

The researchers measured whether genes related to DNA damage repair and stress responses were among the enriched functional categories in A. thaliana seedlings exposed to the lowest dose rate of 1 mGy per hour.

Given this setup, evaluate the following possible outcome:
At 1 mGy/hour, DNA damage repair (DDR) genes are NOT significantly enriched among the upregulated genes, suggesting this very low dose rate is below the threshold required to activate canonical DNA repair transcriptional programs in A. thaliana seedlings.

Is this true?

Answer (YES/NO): NO